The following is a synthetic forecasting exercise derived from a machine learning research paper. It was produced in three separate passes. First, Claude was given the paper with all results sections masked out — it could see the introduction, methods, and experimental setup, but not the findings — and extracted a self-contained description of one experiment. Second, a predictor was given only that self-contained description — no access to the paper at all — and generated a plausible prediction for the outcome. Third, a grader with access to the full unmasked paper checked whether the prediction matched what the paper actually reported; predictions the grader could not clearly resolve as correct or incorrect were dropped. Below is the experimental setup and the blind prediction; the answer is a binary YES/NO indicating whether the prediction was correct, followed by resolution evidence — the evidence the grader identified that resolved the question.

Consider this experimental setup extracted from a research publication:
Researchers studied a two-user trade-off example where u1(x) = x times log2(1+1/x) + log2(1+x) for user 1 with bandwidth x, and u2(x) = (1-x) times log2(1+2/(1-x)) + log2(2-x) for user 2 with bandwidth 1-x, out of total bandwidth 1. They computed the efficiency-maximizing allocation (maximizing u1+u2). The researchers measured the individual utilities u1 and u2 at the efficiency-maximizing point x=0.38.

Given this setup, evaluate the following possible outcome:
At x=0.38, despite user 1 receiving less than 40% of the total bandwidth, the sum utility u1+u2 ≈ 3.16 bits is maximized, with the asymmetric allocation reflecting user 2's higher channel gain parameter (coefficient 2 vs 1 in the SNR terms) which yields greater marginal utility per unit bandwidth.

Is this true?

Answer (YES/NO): NO